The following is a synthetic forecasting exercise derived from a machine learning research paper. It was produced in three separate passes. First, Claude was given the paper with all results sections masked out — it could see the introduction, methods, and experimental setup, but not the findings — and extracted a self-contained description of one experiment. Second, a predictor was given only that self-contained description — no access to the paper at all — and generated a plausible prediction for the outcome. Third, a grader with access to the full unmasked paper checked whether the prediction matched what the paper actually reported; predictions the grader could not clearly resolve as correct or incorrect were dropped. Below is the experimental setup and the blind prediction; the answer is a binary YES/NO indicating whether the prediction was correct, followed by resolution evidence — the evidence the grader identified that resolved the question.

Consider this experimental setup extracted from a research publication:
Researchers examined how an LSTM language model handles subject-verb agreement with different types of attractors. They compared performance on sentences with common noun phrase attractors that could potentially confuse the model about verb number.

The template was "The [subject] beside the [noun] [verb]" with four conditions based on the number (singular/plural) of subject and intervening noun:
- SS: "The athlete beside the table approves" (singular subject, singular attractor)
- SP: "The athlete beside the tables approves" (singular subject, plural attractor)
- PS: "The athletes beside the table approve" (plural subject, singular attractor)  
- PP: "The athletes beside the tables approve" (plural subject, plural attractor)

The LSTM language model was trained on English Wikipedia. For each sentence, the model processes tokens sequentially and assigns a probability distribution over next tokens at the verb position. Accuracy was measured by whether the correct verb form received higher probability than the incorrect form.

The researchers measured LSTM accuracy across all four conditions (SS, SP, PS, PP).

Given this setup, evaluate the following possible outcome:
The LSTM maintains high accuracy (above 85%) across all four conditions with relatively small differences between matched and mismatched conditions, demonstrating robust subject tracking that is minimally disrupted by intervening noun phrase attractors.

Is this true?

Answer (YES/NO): NO